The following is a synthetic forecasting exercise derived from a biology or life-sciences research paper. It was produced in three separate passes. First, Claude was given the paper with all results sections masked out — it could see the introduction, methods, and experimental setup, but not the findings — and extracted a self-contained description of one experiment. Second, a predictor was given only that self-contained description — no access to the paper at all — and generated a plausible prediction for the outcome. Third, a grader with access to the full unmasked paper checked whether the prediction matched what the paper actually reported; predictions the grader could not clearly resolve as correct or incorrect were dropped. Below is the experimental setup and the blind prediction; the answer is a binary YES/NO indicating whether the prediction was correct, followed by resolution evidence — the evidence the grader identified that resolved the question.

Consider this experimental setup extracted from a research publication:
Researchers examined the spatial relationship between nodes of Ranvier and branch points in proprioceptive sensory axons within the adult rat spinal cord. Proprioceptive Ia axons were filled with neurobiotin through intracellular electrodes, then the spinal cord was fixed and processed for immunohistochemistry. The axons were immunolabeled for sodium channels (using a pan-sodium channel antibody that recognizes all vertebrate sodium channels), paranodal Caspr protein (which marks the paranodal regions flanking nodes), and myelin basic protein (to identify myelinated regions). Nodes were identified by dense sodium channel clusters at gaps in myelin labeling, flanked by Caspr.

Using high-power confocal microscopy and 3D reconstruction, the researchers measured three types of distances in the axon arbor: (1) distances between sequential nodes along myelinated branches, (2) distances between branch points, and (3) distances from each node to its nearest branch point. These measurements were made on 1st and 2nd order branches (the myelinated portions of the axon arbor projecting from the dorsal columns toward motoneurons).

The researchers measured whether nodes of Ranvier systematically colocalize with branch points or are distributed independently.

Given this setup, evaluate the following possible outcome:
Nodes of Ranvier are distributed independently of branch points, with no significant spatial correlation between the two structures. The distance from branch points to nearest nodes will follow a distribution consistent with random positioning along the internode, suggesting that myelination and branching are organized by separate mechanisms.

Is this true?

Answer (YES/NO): NO